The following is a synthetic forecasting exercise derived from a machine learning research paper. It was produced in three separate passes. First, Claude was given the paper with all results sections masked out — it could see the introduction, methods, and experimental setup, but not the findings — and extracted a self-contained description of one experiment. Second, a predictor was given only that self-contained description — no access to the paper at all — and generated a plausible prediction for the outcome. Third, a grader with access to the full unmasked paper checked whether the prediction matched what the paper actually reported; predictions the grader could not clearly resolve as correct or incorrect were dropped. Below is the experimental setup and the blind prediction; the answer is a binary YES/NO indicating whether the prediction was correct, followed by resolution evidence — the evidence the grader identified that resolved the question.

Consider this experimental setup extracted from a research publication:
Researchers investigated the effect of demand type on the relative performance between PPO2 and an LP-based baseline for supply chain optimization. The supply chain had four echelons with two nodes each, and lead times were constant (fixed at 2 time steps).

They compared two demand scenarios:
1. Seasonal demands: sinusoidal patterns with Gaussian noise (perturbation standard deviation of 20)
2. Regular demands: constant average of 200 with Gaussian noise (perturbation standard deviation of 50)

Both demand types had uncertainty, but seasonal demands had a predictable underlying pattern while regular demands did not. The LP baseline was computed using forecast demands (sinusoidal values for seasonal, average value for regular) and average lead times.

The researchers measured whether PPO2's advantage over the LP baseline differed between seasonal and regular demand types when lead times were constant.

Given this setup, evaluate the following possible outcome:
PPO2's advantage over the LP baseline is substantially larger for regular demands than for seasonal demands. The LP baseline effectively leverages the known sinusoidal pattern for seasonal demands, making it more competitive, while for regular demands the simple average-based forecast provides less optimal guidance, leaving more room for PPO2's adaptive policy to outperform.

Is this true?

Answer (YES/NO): YES